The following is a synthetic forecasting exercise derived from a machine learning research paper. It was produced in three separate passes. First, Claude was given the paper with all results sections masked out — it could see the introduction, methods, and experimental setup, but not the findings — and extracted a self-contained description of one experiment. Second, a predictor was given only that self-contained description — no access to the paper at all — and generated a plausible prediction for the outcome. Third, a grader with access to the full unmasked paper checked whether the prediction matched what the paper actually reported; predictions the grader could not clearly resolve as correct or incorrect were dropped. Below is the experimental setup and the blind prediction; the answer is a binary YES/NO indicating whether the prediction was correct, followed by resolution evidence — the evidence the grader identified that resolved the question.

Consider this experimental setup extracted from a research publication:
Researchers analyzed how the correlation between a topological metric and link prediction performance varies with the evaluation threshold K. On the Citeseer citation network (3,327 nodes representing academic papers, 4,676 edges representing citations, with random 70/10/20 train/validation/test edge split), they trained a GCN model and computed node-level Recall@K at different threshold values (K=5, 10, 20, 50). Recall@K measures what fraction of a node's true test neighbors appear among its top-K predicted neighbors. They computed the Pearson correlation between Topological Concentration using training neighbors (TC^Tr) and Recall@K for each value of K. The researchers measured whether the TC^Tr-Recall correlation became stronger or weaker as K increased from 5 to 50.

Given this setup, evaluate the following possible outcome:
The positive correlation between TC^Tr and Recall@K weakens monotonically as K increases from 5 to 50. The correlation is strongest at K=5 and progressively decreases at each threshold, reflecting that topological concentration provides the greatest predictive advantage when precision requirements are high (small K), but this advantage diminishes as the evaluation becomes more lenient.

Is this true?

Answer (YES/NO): NO